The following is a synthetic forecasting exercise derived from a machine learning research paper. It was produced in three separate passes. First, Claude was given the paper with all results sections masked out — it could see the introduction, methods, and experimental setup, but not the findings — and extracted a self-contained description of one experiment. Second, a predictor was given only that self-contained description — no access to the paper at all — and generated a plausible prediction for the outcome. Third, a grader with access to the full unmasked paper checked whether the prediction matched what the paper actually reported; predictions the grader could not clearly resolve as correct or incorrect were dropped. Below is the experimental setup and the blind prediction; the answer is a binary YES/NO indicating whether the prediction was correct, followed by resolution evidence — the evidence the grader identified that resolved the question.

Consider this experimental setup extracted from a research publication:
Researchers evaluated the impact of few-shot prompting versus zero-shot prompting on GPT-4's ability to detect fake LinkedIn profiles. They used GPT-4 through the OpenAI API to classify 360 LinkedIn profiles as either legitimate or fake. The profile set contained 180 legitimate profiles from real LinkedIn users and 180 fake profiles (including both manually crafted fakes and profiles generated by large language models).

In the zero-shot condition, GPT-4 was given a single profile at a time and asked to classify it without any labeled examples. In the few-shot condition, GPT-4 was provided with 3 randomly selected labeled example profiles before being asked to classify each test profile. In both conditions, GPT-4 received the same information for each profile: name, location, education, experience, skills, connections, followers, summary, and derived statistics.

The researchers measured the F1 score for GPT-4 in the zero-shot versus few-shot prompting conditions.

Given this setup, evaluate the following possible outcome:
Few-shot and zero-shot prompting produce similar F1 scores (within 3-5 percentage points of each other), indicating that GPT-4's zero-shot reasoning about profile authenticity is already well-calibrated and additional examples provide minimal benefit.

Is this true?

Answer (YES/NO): NO